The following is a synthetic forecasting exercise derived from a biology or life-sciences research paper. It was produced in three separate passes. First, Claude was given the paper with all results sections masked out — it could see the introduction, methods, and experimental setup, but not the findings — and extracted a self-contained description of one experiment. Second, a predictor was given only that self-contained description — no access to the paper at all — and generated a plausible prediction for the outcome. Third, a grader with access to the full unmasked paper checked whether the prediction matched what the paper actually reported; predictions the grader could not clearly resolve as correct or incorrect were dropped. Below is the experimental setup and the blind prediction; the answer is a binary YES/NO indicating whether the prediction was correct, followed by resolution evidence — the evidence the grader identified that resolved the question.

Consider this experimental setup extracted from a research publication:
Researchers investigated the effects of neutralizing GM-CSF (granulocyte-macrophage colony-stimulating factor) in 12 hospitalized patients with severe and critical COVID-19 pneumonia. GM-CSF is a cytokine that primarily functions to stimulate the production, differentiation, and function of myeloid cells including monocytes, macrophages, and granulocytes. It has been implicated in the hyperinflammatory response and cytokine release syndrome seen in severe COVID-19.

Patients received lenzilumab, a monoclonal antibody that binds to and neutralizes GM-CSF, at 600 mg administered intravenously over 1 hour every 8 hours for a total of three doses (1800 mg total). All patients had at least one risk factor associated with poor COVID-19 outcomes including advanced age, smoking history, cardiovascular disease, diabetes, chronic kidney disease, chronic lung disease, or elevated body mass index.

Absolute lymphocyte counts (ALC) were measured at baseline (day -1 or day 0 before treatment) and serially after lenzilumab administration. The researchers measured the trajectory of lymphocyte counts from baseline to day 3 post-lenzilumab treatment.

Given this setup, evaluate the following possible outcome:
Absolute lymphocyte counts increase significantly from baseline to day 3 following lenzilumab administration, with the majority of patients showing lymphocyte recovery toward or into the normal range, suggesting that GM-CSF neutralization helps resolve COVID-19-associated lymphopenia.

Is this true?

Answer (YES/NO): NO